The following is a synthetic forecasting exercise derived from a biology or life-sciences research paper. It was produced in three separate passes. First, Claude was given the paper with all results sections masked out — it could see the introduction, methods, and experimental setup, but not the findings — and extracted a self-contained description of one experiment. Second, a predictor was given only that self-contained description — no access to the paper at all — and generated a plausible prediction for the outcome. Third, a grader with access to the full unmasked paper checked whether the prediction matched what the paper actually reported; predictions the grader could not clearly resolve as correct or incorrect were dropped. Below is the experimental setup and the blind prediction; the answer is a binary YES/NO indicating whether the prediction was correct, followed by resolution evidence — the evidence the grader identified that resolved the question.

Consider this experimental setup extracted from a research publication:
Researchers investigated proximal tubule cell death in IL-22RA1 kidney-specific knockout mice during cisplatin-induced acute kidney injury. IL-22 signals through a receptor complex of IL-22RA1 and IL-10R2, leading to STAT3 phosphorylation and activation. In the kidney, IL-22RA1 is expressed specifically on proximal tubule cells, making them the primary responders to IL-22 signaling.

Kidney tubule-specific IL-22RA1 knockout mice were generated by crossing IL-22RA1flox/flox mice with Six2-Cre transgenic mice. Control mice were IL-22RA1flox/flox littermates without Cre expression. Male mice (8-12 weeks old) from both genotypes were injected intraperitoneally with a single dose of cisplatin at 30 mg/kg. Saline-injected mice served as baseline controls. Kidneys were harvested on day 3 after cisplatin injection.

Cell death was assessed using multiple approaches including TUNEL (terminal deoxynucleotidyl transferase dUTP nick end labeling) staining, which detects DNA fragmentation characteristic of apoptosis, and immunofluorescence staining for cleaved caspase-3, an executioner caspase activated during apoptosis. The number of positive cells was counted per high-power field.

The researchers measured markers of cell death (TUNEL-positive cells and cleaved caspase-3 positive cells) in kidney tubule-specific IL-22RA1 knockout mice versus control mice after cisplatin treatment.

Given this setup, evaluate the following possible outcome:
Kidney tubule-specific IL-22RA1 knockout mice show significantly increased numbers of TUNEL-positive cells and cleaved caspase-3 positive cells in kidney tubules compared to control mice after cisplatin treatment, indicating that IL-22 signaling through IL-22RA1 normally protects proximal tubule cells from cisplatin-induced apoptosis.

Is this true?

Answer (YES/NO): NO